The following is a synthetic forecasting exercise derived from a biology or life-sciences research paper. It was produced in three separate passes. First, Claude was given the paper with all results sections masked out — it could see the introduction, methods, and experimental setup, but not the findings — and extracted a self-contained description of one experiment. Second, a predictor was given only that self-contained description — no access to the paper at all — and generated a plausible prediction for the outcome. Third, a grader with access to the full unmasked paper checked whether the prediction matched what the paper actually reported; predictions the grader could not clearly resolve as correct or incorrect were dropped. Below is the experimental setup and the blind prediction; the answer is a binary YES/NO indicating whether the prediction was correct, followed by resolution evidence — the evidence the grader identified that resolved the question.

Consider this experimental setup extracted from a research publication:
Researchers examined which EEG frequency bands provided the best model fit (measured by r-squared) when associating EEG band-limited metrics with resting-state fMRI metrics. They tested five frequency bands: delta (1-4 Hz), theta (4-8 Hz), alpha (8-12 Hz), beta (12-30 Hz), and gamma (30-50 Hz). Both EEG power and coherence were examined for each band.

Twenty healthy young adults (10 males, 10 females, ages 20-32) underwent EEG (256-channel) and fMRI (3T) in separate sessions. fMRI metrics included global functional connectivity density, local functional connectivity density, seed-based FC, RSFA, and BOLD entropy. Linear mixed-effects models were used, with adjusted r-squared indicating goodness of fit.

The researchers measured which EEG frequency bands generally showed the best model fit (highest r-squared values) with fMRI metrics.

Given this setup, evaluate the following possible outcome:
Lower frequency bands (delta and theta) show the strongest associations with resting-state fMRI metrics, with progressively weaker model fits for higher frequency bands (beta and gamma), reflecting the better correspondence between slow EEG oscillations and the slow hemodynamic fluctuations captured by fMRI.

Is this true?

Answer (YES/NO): NO